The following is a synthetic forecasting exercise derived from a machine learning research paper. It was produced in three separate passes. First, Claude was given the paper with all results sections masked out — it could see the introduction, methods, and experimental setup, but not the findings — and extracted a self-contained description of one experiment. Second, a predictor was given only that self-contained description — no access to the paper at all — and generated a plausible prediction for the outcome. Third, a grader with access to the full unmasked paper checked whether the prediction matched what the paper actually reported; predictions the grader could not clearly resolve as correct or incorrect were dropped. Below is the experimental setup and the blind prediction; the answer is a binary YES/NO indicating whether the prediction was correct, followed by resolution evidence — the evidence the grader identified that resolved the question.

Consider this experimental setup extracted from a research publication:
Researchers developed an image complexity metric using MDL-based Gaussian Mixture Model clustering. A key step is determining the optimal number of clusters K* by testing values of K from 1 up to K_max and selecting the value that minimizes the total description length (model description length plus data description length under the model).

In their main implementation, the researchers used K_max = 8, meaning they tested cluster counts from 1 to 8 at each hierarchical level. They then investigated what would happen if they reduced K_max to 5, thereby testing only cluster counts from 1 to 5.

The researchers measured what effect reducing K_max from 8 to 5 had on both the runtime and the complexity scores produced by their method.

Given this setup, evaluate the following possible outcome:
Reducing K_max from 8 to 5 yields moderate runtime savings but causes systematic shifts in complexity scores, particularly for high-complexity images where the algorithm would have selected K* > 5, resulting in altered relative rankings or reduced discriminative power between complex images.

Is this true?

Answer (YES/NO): NO